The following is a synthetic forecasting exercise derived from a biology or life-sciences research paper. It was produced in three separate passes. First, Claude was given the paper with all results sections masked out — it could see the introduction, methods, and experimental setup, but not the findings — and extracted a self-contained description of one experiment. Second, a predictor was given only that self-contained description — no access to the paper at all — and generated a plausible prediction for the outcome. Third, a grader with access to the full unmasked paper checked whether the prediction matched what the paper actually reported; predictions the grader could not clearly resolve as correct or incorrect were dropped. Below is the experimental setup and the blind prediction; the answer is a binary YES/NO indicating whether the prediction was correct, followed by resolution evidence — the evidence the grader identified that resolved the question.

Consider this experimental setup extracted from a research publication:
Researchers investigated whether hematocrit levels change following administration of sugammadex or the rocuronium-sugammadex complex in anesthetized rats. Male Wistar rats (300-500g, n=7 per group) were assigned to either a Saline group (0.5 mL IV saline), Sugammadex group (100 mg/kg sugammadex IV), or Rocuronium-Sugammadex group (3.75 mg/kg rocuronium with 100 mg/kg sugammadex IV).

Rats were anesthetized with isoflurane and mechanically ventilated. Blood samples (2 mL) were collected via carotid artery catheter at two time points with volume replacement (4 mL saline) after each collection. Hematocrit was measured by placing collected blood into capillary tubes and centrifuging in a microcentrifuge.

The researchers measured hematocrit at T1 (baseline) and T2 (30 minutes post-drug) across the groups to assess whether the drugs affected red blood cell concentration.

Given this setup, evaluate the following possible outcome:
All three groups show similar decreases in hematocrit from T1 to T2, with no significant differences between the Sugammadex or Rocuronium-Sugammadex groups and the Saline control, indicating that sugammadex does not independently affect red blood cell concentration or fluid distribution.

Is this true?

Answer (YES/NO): NO